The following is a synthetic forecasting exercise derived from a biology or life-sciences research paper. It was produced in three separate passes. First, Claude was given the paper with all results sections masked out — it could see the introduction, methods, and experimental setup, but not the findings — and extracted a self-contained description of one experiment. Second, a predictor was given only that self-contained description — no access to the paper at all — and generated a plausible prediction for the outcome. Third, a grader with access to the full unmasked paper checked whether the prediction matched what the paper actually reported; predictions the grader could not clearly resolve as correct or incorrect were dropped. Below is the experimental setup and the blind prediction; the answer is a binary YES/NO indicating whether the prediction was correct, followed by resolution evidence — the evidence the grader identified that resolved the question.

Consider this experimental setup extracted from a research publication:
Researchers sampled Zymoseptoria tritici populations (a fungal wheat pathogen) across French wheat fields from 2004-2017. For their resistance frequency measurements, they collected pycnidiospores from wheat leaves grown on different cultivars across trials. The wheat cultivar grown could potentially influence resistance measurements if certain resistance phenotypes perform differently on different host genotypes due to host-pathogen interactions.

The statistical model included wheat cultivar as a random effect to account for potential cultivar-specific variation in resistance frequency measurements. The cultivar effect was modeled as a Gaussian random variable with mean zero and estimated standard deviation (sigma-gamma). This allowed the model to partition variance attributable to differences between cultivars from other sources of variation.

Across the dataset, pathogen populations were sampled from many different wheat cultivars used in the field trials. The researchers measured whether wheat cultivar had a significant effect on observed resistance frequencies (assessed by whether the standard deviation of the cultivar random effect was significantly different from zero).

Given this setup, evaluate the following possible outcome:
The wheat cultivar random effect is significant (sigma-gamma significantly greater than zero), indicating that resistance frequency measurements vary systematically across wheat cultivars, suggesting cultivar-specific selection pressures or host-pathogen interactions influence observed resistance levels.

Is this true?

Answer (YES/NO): NO